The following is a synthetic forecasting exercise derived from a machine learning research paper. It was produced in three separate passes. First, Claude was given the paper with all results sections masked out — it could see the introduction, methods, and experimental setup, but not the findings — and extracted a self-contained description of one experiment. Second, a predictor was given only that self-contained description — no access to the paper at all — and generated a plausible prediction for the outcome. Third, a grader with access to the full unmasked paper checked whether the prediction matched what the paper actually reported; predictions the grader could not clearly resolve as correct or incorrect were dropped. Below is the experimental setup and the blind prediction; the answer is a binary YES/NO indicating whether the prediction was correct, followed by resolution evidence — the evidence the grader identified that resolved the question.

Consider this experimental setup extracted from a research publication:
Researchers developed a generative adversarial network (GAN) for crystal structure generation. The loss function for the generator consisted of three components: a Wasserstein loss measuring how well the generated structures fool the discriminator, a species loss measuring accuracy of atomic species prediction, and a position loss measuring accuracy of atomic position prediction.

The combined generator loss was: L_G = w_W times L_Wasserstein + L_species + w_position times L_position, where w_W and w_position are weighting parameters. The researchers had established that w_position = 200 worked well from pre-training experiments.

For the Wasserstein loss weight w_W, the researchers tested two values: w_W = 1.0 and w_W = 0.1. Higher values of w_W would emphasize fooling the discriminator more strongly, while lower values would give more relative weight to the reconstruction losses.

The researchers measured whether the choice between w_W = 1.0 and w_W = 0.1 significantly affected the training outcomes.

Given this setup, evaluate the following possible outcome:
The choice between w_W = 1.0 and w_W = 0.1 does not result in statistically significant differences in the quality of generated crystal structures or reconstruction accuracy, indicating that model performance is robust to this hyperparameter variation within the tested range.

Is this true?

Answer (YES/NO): YES